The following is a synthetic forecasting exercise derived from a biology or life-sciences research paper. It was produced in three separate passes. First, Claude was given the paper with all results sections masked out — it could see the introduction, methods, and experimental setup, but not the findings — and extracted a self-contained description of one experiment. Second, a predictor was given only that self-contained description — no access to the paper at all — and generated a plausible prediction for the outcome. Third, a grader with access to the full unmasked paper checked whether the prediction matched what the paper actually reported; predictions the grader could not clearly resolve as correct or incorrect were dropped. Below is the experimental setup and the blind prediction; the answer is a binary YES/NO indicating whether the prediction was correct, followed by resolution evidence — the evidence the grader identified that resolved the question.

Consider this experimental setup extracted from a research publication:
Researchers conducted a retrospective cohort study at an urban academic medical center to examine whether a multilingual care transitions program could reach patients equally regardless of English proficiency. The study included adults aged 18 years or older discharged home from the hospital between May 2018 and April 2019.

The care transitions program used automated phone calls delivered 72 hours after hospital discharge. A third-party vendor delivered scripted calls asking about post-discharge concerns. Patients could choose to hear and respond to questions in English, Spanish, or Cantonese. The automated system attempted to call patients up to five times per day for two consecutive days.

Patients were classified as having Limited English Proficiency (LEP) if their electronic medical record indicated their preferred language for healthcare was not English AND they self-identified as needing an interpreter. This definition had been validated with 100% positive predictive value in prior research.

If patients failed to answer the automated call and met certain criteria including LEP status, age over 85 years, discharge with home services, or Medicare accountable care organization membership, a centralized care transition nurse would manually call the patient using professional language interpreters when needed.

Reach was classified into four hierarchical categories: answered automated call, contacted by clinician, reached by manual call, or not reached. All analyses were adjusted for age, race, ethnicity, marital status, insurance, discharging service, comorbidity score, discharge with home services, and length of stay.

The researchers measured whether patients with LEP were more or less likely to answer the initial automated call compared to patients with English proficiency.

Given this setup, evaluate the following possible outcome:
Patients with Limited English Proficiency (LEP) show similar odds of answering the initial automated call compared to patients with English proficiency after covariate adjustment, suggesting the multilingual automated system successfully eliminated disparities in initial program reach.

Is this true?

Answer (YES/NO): NO